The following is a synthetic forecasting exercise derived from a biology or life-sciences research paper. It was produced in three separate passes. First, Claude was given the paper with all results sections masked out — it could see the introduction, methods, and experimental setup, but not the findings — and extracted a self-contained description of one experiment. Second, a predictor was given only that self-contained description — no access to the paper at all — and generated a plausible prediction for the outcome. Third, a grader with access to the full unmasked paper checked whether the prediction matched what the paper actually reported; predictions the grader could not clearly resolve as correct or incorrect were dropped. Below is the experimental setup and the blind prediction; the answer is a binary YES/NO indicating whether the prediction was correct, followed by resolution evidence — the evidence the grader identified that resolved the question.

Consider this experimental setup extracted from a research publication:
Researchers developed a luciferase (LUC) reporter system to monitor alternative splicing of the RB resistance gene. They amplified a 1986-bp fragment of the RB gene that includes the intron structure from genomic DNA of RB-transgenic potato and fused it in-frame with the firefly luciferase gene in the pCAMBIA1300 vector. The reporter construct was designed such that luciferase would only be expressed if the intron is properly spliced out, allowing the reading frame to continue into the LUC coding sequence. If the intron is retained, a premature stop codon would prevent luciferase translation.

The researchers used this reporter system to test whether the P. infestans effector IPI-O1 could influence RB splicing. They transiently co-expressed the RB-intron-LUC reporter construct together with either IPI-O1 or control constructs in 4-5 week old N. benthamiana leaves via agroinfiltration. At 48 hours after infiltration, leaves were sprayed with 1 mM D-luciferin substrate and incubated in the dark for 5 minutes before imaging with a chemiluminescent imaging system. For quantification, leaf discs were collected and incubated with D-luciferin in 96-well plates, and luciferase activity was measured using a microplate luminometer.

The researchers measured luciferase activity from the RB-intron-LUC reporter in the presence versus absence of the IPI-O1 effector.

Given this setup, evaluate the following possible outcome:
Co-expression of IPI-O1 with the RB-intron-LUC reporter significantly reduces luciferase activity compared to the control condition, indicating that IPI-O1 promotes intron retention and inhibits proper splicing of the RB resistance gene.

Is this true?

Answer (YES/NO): NO